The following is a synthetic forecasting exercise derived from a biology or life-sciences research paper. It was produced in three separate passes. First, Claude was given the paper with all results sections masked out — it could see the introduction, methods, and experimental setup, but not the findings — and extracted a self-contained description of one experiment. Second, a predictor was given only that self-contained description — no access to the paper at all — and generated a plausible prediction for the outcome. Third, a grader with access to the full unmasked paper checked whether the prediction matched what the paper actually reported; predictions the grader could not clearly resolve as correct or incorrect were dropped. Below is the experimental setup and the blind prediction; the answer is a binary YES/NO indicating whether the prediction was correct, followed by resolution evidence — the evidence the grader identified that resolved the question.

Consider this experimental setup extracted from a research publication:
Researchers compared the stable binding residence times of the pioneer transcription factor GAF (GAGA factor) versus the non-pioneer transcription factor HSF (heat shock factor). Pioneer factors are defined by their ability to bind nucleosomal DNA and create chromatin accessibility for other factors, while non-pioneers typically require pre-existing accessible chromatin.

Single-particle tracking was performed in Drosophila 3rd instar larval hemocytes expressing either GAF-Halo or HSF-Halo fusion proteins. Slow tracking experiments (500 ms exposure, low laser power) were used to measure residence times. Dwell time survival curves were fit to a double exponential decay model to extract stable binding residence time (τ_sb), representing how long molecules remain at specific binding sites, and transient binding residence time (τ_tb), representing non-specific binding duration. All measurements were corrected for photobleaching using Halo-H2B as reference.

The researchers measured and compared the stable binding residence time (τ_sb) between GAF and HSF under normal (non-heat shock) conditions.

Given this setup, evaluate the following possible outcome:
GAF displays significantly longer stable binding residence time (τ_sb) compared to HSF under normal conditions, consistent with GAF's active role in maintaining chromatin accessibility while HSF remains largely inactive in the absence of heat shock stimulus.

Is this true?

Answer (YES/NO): YES